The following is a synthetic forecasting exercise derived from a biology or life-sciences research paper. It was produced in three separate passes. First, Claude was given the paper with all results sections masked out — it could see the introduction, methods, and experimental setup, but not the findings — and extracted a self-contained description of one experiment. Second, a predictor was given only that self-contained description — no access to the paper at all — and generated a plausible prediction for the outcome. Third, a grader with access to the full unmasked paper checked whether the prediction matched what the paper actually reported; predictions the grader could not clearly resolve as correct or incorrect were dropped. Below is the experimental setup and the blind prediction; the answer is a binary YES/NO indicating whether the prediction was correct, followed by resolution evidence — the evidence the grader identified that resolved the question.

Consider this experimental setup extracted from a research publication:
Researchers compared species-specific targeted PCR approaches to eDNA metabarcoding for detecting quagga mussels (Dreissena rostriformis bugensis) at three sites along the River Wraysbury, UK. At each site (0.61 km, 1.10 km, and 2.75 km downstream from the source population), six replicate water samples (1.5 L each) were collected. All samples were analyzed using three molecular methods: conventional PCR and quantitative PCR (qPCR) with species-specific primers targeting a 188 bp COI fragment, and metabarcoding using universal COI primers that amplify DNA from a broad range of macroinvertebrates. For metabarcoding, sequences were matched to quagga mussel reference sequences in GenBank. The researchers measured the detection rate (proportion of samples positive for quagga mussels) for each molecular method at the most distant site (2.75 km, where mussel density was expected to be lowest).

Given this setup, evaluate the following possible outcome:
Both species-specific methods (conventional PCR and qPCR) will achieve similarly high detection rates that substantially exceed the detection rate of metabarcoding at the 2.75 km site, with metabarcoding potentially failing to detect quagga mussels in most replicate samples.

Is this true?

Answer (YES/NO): YES